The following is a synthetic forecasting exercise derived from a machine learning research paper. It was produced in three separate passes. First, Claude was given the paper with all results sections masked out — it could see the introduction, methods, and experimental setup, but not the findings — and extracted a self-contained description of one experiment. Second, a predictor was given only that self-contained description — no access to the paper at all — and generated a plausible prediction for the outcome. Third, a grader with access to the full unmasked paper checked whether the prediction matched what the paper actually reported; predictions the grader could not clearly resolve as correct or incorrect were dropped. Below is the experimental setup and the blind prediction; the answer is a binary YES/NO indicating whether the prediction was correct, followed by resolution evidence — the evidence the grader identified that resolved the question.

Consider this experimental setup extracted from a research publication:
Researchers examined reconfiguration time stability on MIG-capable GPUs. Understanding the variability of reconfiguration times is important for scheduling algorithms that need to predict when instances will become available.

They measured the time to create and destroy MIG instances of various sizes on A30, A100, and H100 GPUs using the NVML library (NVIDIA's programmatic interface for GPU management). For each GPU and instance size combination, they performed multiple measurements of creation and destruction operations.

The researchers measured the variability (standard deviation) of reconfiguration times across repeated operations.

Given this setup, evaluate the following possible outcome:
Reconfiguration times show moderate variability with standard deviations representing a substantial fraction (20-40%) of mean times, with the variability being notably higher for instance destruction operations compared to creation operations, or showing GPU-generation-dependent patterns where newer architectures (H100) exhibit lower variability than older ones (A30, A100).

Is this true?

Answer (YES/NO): NO